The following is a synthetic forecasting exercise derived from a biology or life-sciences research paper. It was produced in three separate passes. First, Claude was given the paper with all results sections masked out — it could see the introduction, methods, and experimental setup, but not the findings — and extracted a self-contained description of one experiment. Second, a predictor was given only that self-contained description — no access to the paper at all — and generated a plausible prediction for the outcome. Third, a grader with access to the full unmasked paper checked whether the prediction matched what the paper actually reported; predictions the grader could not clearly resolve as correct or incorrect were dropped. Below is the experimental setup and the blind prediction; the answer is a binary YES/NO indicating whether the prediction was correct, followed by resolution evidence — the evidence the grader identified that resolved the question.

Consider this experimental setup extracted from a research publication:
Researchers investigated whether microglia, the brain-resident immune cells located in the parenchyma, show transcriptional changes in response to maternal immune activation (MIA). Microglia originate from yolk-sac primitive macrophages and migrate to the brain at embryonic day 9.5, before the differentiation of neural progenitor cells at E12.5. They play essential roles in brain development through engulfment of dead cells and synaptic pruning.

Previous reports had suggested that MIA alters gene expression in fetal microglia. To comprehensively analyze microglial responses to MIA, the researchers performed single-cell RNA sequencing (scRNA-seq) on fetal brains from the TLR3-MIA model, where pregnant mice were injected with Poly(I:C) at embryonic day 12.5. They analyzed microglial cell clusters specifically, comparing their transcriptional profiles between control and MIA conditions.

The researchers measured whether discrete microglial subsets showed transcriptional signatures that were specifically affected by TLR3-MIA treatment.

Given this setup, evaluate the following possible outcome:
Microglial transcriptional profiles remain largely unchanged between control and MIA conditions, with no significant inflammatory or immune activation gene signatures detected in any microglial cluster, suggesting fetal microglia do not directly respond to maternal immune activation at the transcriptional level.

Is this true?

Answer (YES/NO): YES